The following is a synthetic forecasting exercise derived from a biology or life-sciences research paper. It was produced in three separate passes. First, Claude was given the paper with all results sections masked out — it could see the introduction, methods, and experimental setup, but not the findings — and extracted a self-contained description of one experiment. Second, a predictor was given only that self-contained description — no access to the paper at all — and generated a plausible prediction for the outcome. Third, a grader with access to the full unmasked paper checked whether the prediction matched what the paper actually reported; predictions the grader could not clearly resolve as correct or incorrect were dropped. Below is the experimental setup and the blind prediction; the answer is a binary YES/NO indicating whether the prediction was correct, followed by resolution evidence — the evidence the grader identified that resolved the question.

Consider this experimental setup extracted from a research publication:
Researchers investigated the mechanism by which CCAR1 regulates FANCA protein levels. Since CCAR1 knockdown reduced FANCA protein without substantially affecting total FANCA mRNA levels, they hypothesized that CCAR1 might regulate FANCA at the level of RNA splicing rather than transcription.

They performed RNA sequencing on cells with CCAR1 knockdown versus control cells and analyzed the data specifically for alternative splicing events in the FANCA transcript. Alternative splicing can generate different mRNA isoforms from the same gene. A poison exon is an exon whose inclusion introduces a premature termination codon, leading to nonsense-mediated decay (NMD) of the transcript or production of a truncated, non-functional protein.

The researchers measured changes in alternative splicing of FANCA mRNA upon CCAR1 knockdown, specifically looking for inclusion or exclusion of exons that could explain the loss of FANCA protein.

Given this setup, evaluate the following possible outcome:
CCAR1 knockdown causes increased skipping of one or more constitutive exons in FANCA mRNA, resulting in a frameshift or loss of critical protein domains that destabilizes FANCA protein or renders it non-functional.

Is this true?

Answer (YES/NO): NO